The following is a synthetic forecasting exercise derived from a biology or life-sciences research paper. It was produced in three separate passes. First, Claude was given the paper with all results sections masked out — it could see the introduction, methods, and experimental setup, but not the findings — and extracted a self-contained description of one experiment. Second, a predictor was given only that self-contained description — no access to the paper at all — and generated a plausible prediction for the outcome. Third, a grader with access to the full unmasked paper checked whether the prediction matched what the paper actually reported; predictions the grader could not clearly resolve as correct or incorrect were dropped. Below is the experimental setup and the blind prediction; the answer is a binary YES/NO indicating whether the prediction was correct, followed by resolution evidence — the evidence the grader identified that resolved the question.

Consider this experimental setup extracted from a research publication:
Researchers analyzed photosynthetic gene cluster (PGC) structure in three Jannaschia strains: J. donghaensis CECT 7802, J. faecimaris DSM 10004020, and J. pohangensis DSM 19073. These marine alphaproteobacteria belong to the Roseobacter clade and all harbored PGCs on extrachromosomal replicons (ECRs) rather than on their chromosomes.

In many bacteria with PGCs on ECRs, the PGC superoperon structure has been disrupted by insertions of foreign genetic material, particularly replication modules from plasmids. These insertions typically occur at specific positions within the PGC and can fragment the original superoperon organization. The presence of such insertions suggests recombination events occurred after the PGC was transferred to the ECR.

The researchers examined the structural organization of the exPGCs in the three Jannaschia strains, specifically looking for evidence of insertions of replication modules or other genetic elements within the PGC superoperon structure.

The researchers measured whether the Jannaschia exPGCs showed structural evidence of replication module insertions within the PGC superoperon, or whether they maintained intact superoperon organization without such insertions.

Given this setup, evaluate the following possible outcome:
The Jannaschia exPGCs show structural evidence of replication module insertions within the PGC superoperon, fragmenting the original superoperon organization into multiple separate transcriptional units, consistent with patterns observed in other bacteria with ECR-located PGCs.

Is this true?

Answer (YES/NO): NO